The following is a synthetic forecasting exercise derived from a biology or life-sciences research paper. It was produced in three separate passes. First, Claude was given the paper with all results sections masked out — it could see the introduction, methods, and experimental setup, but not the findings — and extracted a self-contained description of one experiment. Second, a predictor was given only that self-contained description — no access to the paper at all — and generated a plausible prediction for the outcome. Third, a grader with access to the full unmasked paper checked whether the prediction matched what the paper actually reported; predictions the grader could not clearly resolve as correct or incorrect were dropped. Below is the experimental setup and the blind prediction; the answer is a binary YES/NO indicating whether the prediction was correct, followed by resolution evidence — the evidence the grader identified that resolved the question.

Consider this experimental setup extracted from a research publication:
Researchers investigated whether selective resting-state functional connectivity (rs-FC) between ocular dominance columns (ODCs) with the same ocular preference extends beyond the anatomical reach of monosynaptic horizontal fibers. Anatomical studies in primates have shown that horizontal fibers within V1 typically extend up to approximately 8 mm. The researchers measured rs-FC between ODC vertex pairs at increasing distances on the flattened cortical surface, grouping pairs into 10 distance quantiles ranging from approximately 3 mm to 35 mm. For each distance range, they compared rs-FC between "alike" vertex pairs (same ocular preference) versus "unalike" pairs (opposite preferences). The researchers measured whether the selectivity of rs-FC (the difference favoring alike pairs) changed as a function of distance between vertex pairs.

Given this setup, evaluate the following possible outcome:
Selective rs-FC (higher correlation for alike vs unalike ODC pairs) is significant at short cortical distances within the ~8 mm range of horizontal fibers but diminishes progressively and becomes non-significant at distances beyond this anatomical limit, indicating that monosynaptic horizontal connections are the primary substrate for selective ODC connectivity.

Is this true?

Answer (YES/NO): NO